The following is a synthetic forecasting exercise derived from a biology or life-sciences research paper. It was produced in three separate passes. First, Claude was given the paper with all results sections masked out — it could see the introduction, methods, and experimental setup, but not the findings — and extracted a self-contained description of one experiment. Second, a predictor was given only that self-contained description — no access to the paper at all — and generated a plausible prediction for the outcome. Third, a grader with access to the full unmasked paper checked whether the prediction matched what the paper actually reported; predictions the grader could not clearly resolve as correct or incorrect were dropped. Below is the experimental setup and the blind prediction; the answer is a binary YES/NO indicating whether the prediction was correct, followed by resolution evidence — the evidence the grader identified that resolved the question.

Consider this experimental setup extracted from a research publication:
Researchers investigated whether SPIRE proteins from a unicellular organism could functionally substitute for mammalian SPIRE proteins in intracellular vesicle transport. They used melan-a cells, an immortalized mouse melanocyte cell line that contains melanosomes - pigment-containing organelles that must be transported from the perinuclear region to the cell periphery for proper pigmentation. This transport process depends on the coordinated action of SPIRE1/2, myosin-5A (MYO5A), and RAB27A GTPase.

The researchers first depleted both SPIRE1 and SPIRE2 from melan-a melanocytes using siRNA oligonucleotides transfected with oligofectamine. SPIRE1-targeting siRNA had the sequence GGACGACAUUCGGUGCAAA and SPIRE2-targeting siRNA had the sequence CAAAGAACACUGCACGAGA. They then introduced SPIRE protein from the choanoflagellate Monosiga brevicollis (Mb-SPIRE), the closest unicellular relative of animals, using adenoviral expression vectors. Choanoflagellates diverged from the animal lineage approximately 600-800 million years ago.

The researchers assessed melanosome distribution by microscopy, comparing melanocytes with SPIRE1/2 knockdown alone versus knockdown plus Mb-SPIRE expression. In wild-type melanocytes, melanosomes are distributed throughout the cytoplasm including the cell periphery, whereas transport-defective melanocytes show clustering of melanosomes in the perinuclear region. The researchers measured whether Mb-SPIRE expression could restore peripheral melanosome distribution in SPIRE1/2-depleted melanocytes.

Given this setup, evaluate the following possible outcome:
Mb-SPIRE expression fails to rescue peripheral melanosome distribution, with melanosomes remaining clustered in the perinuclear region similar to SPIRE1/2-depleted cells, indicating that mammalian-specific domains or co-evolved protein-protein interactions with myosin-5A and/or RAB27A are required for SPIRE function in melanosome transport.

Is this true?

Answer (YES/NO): NO